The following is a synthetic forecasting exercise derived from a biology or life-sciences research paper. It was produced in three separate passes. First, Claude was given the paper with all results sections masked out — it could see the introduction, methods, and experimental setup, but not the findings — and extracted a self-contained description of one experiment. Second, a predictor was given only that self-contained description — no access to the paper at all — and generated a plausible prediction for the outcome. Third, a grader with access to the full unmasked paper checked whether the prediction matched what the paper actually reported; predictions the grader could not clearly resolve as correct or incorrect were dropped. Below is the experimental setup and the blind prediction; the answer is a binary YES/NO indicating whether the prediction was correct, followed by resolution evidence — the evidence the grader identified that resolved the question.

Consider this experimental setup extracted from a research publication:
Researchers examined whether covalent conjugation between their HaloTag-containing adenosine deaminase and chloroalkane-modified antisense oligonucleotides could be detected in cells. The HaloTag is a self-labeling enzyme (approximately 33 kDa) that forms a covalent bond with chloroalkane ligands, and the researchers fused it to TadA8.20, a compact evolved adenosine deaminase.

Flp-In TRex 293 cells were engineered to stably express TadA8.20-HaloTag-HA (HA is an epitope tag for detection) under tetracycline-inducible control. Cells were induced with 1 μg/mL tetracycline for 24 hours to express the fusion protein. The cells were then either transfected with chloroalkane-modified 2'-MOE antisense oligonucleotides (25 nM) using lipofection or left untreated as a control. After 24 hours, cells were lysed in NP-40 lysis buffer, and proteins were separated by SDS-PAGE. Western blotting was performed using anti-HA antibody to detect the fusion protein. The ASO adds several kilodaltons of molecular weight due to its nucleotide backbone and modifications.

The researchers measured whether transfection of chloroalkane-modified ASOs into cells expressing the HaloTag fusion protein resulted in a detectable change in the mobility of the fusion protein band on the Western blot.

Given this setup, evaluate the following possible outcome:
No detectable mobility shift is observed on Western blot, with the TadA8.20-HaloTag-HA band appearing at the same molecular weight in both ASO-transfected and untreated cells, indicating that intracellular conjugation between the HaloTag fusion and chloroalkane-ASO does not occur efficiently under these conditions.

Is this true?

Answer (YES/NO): NO